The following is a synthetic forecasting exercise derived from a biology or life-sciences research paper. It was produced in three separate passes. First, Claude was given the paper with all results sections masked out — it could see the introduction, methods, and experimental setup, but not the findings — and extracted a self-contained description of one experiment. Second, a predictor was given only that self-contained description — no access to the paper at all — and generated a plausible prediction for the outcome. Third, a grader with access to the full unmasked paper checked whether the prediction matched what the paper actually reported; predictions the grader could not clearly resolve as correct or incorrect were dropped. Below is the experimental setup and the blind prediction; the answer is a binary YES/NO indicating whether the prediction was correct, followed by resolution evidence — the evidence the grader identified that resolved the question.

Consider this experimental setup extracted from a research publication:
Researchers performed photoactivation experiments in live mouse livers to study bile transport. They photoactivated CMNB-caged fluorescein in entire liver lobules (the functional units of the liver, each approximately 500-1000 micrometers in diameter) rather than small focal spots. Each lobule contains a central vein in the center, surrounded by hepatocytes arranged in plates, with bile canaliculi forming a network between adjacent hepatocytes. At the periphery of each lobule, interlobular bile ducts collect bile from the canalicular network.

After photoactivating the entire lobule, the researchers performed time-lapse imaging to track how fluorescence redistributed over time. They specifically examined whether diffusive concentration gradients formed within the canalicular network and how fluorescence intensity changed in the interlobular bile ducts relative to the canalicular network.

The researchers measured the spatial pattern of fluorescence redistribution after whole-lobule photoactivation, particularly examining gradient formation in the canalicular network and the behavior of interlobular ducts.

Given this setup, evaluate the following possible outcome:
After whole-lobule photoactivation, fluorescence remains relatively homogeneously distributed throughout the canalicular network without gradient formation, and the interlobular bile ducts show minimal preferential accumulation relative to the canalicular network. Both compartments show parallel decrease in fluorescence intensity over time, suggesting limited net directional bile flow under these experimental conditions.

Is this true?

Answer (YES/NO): NO